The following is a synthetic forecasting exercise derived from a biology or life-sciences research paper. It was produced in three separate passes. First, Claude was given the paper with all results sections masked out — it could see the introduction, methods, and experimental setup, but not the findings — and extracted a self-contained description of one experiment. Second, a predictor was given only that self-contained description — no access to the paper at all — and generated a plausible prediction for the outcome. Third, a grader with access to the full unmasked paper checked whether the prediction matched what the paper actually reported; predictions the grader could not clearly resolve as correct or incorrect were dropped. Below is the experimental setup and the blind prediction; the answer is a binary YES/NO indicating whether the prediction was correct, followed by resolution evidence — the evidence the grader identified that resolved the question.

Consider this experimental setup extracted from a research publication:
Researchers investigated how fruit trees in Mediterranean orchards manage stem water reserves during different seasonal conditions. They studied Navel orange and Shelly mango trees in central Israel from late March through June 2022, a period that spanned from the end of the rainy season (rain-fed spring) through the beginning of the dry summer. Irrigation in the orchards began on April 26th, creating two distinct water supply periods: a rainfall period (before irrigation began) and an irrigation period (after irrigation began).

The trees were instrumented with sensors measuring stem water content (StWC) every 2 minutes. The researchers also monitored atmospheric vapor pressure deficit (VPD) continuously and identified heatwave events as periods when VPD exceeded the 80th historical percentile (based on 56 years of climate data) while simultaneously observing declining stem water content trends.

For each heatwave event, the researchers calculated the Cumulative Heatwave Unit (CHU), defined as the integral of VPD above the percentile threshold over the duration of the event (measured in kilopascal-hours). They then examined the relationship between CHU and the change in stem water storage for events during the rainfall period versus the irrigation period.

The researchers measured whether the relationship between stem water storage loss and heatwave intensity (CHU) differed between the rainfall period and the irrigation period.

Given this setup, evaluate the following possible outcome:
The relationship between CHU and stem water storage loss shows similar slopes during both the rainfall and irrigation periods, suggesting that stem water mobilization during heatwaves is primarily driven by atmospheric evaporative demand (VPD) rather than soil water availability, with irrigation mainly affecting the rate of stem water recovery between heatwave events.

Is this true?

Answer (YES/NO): NO